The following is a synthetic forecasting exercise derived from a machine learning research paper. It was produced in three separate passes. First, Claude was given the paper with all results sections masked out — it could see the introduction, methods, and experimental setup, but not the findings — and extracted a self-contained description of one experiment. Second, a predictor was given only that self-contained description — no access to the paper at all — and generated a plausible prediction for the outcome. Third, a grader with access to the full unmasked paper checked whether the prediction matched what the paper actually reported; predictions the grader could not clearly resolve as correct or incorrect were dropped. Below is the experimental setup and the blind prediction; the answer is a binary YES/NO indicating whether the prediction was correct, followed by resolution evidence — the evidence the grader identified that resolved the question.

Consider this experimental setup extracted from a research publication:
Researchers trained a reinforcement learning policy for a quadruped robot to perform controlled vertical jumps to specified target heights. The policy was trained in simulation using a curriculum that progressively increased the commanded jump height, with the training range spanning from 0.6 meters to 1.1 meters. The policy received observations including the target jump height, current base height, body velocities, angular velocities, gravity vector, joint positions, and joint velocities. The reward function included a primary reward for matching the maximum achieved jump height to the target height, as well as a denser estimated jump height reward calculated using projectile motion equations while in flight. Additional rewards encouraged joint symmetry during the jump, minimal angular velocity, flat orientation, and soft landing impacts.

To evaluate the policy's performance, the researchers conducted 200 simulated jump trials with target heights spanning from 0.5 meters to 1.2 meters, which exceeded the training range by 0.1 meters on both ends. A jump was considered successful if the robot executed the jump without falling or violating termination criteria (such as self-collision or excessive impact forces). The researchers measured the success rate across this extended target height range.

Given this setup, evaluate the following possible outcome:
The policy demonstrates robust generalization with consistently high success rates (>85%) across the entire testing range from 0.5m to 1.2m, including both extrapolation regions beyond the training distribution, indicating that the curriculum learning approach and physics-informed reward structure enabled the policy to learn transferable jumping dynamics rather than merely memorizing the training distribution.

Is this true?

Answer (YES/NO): NO